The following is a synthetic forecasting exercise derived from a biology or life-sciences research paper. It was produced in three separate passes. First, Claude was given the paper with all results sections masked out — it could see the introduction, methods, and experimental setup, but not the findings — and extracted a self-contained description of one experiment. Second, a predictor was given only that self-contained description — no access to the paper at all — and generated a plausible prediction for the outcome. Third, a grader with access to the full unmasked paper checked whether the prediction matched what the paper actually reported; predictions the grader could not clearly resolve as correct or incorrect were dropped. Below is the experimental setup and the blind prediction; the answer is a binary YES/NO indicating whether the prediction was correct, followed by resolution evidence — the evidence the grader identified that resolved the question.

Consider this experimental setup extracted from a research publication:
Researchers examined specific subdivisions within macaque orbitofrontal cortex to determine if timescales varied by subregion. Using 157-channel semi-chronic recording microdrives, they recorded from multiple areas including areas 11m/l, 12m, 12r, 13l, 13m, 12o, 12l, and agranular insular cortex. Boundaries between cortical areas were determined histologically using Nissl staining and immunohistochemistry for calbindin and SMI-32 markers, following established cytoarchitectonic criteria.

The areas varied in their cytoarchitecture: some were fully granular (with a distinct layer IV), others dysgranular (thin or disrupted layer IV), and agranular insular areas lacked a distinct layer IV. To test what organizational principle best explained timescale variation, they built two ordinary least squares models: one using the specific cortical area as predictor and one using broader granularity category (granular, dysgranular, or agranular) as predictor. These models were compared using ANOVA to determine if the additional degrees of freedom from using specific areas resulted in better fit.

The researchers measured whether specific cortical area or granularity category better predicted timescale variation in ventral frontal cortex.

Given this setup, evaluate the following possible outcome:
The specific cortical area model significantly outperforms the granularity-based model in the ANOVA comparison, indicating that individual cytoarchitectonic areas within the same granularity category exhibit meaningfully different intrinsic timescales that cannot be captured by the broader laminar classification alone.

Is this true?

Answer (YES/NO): NO